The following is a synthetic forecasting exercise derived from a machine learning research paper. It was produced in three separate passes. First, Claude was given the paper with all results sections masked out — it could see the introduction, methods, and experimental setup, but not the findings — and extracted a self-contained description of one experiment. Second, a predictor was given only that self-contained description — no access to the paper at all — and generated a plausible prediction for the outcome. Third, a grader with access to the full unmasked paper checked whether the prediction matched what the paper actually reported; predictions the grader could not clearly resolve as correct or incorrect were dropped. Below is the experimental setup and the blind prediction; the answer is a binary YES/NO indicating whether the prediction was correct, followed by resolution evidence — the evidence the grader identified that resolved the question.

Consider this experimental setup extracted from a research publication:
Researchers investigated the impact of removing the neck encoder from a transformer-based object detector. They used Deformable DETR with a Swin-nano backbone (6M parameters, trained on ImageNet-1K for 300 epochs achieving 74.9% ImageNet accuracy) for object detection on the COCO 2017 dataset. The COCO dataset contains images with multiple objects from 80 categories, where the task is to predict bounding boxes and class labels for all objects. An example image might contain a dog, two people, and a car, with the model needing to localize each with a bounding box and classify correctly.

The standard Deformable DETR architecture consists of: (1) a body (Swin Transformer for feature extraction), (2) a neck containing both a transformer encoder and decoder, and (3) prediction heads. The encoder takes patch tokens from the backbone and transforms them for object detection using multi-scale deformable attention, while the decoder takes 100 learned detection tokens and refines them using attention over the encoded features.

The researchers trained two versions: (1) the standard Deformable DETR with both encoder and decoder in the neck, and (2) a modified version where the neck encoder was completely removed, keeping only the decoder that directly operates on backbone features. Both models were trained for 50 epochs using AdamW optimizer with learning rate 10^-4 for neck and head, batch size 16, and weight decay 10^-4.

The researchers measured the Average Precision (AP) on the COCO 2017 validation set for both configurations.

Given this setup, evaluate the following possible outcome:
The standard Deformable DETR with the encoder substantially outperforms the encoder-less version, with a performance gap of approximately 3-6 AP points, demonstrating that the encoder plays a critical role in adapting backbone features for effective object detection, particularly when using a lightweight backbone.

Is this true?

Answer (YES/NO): NO